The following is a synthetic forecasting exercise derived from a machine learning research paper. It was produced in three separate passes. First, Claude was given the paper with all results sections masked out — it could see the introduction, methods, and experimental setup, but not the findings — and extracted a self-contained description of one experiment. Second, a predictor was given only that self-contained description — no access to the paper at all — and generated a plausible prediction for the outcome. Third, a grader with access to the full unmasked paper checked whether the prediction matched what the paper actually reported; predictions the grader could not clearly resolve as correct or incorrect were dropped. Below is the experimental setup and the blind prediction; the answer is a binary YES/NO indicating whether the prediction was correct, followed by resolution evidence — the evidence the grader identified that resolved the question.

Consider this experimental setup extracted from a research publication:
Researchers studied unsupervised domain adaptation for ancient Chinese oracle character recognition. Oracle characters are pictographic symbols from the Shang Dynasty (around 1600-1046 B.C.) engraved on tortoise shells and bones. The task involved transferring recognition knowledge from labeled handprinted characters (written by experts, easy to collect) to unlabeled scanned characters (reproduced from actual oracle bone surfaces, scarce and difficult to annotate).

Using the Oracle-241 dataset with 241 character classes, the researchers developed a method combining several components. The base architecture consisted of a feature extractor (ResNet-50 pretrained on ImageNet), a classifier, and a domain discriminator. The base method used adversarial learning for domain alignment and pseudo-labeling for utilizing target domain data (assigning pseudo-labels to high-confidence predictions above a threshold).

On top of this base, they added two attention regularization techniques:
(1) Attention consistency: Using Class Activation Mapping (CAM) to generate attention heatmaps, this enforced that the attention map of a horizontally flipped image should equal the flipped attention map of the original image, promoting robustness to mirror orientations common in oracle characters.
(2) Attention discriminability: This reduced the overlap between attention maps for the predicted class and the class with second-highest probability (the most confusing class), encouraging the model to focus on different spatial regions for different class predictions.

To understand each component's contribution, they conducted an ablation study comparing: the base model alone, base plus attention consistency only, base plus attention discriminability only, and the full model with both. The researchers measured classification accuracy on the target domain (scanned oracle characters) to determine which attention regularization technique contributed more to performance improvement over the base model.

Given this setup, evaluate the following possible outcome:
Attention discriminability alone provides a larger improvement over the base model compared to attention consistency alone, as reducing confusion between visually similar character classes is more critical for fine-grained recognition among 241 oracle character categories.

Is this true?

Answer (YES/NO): NO